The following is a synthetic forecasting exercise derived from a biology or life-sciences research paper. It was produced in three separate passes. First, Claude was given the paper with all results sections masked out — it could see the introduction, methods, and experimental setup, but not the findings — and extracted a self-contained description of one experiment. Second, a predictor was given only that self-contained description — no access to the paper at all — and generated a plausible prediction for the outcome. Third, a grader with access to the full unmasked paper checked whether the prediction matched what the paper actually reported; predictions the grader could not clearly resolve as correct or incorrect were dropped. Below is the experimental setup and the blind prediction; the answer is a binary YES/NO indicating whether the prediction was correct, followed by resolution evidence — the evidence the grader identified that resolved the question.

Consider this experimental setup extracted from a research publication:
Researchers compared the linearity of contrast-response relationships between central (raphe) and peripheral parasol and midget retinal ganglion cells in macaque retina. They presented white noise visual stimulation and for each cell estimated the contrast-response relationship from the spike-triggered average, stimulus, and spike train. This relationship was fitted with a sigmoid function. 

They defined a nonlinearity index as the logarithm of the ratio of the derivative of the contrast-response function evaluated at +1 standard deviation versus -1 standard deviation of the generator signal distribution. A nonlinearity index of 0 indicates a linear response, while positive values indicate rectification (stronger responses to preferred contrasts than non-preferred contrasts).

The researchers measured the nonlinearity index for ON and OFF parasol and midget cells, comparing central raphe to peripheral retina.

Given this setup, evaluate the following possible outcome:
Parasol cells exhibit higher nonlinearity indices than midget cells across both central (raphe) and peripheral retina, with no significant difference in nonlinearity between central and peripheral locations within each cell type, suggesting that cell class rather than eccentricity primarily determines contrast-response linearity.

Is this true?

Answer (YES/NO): NO